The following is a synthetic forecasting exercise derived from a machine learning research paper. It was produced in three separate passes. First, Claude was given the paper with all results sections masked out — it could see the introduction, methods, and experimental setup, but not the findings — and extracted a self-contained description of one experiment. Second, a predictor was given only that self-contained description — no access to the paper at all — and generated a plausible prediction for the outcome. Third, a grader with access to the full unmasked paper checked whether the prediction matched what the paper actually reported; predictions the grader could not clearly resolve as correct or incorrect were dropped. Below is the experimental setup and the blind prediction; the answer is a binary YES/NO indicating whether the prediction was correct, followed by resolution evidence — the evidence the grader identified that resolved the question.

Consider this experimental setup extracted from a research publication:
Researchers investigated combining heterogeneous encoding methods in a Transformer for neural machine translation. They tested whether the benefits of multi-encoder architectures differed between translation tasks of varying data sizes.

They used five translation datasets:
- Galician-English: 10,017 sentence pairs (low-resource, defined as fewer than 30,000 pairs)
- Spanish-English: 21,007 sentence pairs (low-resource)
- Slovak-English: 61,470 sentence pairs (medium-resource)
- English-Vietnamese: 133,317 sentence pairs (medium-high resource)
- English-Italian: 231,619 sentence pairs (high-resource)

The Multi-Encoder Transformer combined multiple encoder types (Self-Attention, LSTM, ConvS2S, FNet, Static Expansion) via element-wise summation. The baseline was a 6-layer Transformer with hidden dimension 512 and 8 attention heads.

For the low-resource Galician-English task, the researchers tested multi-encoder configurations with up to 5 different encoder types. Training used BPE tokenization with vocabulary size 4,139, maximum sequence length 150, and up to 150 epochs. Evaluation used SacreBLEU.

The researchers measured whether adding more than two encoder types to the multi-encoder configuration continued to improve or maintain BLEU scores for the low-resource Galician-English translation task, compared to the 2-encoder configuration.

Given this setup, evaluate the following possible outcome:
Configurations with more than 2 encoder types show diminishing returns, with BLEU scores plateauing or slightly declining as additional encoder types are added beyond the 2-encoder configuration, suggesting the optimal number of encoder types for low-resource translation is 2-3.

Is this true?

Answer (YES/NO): NO